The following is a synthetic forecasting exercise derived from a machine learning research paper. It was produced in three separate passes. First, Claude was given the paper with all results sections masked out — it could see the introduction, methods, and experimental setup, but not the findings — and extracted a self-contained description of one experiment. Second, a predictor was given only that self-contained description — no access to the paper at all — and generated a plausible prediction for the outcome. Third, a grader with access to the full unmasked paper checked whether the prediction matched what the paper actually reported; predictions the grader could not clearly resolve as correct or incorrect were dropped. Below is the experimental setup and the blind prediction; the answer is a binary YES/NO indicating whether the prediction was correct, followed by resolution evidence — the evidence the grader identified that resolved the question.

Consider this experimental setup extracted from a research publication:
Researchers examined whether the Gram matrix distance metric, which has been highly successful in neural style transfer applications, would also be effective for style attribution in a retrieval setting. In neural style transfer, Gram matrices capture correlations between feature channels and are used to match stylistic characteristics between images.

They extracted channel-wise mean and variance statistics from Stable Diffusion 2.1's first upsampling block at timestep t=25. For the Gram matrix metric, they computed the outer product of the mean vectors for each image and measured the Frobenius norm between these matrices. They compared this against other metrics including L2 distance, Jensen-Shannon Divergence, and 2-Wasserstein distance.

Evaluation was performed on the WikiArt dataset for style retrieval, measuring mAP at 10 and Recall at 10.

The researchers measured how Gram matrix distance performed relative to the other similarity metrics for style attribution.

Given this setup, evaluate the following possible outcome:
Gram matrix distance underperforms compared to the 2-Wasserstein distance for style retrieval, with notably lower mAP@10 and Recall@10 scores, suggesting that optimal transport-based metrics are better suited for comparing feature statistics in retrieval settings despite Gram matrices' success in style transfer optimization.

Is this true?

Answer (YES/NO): YES